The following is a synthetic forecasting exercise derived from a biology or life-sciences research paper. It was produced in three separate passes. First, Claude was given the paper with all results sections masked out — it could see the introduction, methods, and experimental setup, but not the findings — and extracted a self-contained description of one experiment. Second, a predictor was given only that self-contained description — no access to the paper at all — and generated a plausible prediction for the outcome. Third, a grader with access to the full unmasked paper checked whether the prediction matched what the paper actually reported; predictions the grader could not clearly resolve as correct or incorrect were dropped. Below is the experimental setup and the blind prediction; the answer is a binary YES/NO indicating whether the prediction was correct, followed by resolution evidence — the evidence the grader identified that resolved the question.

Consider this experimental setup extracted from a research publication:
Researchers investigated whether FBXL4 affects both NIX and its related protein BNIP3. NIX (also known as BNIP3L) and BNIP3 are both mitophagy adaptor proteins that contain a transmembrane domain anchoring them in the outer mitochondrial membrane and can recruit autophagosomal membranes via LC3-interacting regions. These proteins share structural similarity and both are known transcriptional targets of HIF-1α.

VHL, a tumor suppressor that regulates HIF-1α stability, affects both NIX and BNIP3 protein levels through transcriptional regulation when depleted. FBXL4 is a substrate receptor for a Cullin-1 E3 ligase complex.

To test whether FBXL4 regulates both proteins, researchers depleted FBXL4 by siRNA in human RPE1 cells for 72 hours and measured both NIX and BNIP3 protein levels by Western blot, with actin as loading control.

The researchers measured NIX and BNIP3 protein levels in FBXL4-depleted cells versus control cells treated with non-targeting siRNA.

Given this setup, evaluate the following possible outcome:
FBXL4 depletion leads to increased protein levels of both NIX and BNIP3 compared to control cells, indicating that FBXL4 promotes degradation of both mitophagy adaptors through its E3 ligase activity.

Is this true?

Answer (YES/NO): YES